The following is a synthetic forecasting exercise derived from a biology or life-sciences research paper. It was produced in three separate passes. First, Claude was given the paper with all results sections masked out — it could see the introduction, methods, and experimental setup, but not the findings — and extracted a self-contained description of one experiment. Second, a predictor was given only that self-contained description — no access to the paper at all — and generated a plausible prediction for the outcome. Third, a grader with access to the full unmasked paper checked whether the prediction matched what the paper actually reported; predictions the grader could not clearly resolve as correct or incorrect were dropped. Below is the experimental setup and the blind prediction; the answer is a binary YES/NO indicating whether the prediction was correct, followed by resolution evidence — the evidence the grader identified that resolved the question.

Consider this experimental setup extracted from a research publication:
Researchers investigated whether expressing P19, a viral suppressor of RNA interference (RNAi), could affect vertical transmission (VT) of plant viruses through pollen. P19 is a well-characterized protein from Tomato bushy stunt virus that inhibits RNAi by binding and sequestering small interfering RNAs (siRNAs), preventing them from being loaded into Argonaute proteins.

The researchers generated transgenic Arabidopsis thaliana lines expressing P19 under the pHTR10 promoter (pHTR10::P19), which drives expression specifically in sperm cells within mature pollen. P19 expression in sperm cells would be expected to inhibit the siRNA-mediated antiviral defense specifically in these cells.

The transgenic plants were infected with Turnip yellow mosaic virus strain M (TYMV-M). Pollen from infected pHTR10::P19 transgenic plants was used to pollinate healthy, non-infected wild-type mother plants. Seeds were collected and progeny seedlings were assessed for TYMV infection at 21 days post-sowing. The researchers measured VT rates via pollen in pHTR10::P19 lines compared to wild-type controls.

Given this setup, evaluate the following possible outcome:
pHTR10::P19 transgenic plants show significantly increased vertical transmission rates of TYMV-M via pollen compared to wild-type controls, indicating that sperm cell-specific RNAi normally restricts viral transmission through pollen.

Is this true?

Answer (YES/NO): YES